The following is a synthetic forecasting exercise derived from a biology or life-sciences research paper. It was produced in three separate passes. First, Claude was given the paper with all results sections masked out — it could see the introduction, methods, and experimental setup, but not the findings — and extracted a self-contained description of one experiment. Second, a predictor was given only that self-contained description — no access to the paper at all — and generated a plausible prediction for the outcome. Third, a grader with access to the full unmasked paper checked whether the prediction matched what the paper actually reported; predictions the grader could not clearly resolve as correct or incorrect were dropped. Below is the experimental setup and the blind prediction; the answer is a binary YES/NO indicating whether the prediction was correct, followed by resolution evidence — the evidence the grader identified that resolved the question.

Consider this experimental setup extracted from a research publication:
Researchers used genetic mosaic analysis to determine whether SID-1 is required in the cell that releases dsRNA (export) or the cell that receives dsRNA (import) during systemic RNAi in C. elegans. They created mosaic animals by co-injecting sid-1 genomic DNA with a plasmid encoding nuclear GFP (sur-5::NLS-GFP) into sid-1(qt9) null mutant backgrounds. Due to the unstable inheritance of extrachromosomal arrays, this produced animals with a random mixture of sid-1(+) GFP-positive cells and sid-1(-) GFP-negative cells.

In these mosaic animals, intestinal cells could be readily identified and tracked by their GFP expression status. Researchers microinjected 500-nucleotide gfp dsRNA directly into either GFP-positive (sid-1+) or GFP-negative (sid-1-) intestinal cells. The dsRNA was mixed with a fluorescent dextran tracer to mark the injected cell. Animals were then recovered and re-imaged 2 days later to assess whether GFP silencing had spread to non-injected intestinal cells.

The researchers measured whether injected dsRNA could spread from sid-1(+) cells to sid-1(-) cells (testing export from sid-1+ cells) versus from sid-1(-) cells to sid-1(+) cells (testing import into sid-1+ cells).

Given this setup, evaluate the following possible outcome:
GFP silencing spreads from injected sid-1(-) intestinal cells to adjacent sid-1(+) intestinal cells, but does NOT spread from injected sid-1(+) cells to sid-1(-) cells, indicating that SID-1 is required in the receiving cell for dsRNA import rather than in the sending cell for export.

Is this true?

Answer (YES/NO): YES